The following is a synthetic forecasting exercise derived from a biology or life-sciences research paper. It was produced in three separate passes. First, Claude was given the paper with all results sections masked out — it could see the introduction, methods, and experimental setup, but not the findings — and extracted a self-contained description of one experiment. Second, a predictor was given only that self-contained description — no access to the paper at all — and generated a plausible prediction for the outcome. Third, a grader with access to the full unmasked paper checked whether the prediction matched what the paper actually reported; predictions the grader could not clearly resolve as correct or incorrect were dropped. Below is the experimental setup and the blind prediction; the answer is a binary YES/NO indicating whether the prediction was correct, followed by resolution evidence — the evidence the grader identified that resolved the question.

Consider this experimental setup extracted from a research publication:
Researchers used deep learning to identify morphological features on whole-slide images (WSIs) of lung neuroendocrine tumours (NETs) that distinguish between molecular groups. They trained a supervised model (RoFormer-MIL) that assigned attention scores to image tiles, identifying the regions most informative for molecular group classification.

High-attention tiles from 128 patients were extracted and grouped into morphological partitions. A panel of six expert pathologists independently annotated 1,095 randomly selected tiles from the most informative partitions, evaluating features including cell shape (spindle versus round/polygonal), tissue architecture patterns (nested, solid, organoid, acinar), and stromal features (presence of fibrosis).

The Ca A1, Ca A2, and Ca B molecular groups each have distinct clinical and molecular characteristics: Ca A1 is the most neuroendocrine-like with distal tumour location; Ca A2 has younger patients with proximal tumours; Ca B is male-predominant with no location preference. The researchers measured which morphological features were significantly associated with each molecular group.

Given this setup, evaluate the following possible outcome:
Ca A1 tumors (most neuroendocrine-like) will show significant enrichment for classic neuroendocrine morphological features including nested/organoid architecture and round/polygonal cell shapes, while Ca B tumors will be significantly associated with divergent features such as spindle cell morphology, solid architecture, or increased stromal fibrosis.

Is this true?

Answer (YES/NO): NO